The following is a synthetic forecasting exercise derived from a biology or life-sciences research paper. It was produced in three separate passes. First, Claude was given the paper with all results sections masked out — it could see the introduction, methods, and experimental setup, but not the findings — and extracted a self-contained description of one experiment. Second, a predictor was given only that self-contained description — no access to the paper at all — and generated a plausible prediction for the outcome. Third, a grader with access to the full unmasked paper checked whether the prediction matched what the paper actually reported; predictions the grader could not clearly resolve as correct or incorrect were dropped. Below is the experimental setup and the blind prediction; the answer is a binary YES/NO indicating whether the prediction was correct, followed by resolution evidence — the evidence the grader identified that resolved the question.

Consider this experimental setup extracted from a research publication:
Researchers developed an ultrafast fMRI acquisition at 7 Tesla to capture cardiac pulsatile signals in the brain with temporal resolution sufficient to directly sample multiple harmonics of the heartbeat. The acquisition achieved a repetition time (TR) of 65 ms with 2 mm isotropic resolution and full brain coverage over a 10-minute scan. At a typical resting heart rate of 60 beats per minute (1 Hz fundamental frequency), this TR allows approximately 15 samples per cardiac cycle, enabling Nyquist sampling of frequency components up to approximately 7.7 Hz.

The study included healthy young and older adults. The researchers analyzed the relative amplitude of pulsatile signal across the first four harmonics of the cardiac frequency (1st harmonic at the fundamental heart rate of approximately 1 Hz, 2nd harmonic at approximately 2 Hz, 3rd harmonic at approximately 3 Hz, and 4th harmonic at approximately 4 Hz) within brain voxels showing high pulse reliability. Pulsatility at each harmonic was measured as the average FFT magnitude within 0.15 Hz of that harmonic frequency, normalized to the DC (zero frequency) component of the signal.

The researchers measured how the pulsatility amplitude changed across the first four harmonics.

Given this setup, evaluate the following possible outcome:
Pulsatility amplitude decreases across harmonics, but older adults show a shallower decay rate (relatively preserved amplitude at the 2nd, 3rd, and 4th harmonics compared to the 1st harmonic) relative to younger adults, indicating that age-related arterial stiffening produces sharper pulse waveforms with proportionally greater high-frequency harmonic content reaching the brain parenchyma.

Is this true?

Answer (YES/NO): NO